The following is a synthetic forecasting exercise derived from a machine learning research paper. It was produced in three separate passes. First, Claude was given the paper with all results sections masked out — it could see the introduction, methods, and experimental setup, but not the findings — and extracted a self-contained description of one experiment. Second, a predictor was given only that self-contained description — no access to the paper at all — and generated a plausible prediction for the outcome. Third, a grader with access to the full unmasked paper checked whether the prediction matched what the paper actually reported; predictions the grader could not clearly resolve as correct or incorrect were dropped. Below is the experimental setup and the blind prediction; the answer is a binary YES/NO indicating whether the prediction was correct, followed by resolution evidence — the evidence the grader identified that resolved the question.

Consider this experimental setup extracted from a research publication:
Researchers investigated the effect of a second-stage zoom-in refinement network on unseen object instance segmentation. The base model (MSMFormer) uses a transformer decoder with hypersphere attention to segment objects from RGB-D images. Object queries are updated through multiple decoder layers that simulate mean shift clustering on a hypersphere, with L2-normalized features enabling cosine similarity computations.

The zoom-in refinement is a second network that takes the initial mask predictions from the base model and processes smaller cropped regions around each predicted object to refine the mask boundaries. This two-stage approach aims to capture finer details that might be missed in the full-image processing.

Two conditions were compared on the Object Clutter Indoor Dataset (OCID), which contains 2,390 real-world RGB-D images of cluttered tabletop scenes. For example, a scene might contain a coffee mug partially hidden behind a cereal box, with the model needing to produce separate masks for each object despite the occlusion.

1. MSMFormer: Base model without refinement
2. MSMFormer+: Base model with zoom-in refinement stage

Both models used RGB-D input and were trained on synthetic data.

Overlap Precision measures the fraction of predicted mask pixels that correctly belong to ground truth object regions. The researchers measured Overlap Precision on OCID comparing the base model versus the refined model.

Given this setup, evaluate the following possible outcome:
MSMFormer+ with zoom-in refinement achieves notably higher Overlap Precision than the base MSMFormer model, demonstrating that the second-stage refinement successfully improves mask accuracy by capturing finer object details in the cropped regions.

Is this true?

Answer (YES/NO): YES